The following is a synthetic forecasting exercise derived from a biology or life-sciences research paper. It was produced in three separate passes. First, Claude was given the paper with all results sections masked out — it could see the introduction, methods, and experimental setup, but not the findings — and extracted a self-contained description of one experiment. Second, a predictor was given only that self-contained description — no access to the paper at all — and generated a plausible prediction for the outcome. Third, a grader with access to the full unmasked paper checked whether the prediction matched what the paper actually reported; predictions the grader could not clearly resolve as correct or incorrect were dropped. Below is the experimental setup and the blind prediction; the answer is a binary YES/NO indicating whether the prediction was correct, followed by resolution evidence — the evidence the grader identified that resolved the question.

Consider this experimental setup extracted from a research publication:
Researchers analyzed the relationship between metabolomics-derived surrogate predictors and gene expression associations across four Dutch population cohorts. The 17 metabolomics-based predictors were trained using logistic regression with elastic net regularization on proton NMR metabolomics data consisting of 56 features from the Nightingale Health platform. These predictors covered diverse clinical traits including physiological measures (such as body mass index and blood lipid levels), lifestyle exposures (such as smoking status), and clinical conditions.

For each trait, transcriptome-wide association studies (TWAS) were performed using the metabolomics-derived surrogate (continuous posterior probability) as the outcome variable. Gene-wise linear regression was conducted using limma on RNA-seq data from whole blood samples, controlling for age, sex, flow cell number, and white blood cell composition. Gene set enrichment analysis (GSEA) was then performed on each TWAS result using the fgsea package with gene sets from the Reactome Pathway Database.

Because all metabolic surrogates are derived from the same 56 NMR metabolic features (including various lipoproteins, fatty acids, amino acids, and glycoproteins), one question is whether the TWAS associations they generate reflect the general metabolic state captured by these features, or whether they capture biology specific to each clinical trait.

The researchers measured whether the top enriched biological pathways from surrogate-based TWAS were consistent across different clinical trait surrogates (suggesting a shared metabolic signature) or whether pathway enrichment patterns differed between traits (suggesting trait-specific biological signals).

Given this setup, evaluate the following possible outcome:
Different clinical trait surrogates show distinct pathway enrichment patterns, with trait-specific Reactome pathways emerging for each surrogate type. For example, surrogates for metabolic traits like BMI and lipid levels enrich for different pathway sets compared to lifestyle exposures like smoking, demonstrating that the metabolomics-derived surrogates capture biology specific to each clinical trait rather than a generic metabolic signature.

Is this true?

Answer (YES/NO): NO